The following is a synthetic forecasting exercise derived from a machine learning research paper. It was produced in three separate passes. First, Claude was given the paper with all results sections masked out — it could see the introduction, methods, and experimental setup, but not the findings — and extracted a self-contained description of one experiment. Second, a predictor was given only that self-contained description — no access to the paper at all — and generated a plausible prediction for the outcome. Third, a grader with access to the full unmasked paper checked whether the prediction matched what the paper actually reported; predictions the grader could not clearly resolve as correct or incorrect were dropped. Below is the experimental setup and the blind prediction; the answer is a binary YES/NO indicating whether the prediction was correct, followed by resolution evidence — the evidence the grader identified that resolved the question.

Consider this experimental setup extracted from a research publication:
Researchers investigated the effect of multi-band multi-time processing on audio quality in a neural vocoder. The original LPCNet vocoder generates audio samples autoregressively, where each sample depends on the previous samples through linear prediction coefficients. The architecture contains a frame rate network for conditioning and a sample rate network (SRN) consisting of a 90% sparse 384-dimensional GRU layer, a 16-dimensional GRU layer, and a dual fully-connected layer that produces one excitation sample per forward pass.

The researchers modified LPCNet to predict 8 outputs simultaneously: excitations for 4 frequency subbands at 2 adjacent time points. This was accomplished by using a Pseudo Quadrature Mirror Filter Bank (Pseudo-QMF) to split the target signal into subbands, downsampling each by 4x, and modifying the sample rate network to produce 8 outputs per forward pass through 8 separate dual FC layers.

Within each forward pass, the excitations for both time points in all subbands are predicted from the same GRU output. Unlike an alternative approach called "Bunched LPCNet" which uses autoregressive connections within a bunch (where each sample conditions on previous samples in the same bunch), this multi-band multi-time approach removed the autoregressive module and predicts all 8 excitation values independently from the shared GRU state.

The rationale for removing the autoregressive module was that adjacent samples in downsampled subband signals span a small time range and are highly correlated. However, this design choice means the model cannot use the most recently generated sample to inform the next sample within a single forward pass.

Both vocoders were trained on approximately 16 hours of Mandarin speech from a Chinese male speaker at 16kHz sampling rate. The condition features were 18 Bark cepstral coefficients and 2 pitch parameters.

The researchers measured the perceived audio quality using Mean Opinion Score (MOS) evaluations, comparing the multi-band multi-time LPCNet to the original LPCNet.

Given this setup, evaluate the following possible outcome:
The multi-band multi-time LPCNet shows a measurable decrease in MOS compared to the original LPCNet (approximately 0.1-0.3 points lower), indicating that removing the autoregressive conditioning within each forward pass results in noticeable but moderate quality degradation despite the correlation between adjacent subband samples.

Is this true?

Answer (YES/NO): YES